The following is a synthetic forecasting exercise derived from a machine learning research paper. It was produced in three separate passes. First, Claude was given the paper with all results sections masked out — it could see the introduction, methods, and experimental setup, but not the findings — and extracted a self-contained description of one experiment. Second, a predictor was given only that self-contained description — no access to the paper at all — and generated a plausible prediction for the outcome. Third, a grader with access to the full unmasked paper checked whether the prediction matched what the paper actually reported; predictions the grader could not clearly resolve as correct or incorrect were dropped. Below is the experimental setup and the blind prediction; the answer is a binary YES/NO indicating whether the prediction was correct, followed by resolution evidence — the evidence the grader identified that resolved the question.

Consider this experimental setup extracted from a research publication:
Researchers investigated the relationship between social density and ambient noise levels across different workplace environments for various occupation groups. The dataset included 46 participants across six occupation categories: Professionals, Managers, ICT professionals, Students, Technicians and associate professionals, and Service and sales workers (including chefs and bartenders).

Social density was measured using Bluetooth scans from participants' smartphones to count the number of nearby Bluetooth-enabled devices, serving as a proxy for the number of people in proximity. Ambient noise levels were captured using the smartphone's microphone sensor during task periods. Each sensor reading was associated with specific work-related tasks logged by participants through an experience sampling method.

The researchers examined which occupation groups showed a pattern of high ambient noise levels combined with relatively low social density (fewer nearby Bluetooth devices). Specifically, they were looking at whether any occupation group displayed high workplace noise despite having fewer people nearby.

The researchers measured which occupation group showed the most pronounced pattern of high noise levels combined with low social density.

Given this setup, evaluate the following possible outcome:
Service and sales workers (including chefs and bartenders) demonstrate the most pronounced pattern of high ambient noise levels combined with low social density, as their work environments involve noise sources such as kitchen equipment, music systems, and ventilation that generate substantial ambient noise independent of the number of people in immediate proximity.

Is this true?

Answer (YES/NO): YES